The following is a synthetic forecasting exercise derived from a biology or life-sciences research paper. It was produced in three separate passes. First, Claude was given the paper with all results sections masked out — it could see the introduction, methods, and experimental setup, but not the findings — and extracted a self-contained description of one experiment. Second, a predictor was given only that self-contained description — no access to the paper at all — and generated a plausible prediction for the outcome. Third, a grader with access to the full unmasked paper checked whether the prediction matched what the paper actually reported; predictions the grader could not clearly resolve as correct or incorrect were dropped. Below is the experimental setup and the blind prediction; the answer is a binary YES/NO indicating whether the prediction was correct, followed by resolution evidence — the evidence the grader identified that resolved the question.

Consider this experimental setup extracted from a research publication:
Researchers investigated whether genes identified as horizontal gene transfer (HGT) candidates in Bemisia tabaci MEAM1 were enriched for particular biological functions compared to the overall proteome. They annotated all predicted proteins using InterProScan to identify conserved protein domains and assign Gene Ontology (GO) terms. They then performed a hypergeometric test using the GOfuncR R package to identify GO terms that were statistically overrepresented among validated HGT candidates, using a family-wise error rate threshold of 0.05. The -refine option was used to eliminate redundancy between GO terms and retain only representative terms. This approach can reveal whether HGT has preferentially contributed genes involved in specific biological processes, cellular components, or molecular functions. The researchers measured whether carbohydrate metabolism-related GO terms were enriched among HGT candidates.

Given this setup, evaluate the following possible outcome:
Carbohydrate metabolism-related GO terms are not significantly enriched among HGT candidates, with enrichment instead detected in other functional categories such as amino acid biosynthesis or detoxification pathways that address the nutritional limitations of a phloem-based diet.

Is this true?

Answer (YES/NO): NO